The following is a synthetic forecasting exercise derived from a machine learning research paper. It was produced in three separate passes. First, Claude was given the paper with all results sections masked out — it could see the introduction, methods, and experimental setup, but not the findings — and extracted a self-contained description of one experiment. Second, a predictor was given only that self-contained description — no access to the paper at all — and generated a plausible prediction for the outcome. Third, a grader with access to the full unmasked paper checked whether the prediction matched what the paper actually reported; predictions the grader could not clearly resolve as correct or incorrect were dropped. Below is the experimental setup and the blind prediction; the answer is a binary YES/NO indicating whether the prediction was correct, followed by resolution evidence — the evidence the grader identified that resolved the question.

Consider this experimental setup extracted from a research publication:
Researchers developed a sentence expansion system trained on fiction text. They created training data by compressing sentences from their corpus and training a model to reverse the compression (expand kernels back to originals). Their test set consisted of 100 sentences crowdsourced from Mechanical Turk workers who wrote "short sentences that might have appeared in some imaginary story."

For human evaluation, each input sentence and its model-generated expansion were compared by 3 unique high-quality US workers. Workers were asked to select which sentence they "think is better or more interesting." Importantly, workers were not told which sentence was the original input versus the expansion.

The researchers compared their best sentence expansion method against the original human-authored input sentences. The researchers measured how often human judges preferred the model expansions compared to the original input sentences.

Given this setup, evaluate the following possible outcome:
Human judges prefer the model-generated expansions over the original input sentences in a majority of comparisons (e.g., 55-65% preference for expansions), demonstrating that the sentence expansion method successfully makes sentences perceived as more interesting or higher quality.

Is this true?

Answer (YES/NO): NO